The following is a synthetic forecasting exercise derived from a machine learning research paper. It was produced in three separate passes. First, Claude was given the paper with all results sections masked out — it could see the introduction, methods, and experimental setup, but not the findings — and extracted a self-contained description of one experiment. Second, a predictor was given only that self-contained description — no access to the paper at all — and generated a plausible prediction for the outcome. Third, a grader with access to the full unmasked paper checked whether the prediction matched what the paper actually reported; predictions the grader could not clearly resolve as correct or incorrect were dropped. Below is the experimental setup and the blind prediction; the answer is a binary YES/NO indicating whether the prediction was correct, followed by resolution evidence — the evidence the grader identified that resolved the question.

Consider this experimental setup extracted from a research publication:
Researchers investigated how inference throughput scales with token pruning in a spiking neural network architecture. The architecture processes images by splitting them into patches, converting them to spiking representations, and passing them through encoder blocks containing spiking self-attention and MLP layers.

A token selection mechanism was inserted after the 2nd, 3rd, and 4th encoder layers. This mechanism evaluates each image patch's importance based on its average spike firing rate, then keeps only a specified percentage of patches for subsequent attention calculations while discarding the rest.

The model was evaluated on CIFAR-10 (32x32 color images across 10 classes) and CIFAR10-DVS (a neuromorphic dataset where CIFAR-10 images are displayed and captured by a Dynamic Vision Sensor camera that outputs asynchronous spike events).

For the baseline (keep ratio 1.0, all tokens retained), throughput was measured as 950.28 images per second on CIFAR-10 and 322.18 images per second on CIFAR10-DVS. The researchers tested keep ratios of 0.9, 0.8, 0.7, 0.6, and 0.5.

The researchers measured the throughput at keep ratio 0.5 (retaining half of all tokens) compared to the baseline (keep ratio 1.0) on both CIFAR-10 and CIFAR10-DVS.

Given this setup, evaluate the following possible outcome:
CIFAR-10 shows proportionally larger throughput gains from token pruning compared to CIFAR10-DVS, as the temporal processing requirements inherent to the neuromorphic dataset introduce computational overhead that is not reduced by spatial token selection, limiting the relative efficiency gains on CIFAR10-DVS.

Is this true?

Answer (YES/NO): YES